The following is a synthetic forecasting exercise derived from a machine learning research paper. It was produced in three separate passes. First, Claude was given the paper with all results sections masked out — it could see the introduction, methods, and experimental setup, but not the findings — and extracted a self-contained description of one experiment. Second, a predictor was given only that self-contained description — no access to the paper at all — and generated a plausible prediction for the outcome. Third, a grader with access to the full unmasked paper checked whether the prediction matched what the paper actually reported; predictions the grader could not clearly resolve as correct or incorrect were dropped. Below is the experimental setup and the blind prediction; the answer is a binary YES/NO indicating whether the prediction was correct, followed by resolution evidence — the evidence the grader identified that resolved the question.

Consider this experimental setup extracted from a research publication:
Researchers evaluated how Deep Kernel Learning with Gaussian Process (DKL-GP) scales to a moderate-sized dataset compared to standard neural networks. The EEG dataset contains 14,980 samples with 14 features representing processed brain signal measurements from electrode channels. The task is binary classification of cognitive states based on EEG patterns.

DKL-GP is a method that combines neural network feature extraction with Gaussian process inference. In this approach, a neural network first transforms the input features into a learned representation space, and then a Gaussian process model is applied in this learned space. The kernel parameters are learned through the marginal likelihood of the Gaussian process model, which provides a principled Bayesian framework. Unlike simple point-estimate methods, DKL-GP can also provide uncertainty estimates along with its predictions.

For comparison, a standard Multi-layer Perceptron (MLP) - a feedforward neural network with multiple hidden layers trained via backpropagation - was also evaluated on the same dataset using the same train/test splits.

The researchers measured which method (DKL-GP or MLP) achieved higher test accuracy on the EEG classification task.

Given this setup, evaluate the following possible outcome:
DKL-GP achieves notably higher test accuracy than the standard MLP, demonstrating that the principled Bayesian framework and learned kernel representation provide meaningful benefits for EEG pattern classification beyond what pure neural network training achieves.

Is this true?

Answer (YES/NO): NO